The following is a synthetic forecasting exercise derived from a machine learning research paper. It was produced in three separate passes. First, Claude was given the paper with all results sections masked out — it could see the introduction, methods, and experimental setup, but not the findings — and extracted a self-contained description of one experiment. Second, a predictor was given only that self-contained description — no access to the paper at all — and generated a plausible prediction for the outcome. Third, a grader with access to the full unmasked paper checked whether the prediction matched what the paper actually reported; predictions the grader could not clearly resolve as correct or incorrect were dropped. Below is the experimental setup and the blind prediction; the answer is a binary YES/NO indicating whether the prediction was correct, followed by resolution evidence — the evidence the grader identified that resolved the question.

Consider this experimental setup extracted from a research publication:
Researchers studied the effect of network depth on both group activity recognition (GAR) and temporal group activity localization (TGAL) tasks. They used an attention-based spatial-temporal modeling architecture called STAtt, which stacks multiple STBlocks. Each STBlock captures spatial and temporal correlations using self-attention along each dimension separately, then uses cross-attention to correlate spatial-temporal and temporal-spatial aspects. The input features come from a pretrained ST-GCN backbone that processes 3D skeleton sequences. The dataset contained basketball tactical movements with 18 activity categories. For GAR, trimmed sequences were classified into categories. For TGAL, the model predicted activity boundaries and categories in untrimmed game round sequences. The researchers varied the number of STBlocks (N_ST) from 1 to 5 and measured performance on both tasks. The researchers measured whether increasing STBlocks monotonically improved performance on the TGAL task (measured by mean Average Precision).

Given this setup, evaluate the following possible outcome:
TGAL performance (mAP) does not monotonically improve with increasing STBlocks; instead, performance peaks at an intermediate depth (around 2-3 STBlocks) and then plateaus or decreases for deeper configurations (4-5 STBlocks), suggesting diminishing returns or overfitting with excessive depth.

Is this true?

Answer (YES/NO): YES